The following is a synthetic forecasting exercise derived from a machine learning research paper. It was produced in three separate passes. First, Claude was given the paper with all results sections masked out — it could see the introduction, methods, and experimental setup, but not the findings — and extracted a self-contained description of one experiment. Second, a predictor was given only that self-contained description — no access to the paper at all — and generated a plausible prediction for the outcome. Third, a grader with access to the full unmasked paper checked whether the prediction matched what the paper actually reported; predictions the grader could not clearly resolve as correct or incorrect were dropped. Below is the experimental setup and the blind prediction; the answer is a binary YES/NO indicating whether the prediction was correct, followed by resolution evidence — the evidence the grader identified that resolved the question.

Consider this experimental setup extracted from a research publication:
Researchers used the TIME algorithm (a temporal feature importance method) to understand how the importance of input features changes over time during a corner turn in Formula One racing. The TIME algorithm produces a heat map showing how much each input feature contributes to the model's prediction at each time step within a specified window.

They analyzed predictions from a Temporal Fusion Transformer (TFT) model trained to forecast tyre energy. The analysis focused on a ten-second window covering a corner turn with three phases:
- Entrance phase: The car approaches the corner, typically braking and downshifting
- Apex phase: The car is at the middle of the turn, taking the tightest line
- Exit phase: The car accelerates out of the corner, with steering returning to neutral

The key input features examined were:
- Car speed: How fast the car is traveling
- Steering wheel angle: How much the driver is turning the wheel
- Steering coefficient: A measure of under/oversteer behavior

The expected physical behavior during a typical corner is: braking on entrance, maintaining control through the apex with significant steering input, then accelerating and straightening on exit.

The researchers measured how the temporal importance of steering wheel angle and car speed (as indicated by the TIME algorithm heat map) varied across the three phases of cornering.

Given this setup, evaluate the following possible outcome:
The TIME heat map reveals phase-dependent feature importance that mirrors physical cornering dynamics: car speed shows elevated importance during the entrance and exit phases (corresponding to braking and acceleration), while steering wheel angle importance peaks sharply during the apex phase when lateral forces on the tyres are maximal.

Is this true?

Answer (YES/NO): NO